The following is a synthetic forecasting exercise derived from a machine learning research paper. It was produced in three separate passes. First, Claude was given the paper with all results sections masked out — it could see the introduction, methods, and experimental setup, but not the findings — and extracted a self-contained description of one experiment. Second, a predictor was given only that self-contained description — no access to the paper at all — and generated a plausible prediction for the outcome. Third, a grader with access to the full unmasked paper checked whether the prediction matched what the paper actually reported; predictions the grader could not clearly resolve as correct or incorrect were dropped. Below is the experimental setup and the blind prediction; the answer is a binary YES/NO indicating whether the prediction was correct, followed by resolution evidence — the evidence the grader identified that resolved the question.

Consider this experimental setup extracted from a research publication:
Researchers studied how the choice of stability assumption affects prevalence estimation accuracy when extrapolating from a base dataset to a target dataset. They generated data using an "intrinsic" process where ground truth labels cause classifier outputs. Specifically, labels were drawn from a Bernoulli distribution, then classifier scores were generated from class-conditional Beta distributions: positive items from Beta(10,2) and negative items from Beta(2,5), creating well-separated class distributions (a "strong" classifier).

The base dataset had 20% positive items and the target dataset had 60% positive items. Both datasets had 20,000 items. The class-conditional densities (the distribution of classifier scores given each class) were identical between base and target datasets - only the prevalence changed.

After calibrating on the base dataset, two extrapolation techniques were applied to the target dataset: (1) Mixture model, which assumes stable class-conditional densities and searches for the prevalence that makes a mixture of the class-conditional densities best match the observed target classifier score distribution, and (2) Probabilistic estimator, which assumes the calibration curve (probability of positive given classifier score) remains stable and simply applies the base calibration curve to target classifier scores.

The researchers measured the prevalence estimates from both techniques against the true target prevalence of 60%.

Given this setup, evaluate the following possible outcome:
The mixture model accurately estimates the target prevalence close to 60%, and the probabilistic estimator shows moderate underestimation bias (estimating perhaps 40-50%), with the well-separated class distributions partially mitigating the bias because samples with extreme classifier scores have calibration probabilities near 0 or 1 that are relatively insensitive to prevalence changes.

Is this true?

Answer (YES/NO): NO